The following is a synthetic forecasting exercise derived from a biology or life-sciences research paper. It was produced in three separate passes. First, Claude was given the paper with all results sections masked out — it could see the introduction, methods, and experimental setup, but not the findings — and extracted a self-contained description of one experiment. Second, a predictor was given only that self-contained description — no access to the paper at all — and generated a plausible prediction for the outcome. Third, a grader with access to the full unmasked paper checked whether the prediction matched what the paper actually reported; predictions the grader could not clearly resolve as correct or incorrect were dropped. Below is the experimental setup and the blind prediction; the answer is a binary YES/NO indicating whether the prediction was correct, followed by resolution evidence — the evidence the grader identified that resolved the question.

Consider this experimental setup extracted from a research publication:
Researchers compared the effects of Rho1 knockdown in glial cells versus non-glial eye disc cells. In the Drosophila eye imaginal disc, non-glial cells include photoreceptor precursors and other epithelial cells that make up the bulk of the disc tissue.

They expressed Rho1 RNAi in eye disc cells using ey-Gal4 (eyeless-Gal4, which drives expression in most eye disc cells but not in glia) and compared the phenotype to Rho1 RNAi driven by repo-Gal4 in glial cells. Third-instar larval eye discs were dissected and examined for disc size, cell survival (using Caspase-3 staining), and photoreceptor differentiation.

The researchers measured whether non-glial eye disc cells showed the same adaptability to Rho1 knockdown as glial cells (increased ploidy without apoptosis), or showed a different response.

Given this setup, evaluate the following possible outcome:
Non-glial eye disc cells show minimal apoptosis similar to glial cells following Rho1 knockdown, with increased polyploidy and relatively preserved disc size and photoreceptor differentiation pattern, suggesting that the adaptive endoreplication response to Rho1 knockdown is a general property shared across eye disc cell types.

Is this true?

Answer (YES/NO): NO